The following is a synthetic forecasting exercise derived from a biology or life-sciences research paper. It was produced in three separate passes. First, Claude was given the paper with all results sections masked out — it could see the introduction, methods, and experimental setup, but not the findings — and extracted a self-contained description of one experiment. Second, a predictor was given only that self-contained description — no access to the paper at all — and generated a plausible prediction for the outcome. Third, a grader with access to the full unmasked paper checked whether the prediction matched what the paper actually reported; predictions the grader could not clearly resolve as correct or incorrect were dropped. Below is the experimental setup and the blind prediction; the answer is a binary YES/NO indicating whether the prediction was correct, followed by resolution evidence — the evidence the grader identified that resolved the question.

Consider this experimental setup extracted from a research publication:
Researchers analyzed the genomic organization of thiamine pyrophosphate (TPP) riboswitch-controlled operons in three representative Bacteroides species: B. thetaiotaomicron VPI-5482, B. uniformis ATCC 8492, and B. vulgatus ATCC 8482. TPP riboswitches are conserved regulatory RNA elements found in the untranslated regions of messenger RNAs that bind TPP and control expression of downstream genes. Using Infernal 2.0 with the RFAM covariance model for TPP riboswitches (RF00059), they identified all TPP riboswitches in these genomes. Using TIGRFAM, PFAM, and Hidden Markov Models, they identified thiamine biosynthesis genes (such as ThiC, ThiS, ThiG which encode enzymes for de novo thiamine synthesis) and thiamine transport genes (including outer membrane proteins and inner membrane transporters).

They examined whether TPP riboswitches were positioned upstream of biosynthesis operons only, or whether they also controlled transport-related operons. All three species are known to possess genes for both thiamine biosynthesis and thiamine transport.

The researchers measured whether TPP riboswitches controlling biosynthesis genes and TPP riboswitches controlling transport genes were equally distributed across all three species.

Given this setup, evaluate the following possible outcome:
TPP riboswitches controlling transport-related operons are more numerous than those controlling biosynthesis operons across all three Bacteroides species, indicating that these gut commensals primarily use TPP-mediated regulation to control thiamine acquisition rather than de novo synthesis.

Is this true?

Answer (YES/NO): NO